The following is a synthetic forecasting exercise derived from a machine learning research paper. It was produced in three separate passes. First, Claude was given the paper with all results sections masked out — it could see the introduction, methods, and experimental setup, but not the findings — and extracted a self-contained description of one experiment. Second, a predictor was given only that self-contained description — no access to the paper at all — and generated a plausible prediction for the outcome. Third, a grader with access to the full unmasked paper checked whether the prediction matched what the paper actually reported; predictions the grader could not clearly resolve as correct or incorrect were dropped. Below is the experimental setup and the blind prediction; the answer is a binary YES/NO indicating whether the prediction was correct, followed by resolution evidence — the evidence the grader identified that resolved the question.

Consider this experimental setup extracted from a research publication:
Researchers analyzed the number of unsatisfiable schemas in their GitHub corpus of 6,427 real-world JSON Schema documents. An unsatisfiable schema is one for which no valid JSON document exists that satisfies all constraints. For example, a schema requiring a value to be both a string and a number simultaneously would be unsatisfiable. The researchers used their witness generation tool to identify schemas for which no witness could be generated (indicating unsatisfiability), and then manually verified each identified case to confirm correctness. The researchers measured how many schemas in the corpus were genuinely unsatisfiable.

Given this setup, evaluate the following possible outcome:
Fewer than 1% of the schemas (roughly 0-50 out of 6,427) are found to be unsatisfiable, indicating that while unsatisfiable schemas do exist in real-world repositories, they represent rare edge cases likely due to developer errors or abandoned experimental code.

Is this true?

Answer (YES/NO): YES